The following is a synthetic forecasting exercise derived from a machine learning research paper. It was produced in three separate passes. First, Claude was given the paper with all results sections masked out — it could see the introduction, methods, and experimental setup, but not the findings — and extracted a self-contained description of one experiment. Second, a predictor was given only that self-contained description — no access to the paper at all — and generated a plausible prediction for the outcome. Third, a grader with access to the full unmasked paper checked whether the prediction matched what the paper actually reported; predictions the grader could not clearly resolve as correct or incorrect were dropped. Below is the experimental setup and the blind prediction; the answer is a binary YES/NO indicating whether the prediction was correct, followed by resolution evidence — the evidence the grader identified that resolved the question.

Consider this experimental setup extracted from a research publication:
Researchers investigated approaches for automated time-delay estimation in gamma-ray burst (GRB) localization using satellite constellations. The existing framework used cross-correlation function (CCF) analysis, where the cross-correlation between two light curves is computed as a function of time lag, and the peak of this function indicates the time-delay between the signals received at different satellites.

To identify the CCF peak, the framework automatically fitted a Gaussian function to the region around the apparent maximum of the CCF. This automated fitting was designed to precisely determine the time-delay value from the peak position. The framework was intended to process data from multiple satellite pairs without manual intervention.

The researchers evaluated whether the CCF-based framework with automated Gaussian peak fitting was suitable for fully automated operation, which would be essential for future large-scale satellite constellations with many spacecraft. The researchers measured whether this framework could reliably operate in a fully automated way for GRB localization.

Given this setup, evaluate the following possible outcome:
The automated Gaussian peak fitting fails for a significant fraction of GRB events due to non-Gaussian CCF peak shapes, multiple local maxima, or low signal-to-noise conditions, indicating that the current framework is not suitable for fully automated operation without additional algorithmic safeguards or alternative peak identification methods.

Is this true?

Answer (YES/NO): YES